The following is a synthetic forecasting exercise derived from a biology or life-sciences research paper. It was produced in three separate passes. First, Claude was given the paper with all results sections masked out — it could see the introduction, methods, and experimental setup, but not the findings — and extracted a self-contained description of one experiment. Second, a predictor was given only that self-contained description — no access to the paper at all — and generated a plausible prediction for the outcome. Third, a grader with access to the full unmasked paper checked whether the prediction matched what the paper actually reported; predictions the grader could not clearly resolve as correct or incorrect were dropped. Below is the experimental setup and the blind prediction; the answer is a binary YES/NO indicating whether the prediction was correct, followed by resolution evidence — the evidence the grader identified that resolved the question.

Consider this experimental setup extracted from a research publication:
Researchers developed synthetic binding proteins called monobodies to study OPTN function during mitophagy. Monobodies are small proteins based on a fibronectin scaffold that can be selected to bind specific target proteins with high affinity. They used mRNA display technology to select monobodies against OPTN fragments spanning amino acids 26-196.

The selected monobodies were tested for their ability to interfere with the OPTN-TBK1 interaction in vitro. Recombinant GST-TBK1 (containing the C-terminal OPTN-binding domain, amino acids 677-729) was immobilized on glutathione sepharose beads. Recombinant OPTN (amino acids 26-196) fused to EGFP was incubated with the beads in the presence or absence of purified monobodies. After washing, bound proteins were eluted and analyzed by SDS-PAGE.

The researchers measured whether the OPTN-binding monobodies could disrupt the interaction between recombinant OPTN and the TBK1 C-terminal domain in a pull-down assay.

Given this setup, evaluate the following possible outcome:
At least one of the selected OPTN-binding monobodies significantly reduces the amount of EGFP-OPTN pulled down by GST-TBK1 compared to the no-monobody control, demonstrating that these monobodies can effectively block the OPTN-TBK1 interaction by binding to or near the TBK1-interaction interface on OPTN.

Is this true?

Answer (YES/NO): YES